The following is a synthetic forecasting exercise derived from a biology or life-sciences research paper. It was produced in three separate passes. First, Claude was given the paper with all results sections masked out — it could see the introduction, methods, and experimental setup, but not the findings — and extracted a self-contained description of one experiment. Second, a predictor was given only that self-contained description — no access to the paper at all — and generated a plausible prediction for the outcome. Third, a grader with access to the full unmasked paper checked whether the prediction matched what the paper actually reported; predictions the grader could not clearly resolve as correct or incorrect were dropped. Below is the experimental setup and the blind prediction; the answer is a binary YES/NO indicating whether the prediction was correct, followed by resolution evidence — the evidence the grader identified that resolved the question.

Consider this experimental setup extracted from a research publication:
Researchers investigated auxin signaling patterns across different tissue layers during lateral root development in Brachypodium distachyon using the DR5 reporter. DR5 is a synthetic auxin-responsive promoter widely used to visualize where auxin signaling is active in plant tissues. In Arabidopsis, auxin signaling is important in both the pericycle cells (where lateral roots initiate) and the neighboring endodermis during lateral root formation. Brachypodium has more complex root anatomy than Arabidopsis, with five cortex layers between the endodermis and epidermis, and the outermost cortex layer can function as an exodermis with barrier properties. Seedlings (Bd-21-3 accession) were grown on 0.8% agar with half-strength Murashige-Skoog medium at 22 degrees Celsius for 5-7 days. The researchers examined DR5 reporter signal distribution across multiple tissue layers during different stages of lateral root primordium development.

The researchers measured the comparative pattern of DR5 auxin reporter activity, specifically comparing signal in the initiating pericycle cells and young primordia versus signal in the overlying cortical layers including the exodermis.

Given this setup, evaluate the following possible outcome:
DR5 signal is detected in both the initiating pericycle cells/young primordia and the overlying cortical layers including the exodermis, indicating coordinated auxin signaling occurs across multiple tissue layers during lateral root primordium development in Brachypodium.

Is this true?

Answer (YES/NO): NO